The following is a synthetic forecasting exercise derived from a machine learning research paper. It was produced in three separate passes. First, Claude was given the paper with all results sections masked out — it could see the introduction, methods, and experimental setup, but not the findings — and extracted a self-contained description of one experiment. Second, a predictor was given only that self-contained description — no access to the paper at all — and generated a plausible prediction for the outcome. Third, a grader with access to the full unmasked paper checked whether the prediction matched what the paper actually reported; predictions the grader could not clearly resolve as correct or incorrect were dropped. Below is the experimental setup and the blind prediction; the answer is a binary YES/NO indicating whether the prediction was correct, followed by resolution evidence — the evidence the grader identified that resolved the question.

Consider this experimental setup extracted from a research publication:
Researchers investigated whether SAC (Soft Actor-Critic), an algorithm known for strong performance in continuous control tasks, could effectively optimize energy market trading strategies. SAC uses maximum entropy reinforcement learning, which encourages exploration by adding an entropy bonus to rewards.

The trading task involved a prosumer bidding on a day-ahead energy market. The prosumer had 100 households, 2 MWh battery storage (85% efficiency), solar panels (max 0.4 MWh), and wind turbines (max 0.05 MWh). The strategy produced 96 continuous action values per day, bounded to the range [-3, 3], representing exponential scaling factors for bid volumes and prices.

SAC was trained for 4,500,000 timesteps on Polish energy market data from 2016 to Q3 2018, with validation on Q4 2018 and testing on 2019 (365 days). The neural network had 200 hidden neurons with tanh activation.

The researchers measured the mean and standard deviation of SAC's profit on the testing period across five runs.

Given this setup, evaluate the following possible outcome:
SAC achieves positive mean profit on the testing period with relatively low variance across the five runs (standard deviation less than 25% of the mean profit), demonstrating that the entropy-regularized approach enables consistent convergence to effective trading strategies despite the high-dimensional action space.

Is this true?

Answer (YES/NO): NO